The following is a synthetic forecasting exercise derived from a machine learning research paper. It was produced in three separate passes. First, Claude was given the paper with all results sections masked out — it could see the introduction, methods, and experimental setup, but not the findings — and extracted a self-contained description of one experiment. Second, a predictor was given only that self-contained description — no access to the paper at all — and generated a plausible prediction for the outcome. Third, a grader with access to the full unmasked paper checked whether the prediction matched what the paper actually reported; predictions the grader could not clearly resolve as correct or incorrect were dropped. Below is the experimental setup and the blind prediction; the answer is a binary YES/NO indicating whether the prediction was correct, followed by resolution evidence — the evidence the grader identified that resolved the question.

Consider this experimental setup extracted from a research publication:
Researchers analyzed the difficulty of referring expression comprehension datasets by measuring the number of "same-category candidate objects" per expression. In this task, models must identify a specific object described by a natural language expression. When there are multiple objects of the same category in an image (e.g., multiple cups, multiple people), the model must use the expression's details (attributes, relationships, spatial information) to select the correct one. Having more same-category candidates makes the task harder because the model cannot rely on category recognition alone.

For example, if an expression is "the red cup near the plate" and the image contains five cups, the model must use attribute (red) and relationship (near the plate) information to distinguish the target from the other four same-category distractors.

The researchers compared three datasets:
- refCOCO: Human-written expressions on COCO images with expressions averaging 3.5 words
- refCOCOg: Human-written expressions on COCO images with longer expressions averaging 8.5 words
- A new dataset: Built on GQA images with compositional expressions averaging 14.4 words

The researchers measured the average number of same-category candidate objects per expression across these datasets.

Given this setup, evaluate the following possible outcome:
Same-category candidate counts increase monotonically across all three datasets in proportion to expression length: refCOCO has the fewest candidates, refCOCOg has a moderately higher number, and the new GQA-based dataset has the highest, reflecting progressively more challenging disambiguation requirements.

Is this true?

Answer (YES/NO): NO